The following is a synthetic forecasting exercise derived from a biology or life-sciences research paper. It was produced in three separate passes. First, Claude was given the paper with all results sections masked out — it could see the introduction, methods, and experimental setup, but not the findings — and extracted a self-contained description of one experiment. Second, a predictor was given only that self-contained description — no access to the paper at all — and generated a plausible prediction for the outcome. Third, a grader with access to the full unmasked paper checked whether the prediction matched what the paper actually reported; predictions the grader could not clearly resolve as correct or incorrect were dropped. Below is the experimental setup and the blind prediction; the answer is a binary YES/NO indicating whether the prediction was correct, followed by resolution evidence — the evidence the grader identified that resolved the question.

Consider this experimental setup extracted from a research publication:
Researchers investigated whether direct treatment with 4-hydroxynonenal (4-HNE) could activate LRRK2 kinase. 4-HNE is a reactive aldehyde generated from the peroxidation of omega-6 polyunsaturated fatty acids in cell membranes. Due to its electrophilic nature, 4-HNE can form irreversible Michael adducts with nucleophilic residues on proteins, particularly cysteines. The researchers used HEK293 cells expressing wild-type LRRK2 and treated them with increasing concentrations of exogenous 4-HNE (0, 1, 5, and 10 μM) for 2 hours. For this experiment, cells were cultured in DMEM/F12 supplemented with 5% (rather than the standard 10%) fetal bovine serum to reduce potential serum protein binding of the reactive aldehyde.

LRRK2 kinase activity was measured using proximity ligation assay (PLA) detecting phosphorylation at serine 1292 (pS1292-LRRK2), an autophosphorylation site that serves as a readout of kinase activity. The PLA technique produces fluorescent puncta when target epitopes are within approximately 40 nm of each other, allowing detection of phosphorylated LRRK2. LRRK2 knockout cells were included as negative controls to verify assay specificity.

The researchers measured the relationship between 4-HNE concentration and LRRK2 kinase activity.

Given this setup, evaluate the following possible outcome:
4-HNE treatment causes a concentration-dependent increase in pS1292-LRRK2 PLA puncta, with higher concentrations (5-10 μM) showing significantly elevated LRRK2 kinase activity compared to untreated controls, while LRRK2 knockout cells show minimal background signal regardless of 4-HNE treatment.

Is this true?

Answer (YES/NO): NO